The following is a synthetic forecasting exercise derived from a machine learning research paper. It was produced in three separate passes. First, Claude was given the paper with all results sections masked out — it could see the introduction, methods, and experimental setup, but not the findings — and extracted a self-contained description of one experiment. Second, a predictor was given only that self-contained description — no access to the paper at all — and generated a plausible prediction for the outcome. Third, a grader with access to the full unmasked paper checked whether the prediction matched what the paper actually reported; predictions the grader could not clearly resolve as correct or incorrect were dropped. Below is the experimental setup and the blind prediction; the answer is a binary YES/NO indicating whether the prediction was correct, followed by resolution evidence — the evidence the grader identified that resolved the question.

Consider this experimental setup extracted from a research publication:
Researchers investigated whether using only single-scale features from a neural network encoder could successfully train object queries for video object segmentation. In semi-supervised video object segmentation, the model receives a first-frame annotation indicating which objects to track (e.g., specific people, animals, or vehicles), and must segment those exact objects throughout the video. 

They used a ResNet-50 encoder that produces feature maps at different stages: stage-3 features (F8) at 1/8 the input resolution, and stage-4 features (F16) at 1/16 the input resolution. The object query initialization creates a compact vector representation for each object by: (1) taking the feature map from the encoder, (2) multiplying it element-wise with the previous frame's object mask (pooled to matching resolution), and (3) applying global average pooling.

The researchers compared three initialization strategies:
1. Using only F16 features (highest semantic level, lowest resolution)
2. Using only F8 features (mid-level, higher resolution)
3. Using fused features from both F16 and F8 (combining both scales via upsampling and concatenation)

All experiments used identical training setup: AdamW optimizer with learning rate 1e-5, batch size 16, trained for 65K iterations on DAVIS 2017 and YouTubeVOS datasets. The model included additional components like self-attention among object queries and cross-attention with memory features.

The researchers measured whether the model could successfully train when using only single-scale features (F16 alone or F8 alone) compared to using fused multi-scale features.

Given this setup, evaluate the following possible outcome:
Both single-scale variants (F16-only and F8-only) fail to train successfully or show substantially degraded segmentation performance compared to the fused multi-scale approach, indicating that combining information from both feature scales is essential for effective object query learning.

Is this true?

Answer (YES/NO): YES